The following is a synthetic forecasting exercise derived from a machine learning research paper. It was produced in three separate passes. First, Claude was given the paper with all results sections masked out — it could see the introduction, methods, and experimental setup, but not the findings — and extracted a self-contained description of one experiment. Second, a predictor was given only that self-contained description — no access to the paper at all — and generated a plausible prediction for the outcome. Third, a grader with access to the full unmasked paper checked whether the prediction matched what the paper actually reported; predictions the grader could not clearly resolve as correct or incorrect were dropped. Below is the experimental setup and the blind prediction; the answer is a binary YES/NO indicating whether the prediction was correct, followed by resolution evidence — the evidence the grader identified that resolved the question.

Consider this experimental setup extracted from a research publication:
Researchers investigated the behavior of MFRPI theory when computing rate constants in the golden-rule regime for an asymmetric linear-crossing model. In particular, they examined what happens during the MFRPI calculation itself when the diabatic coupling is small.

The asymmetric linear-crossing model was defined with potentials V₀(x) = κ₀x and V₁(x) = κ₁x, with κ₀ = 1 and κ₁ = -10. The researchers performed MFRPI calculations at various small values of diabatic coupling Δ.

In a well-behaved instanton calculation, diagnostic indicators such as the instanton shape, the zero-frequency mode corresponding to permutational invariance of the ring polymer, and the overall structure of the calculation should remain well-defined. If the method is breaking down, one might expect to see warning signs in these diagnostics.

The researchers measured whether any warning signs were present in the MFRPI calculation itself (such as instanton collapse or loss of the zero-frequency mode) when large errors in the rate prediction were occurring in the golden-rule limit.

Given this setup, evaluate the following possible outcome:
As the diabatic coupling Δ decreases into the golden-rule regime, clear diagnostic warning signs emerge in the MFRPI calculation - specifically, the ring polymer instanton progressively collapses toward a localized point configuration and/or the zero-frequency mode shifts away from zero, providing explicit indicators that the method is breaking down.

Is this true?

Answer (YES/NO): NO